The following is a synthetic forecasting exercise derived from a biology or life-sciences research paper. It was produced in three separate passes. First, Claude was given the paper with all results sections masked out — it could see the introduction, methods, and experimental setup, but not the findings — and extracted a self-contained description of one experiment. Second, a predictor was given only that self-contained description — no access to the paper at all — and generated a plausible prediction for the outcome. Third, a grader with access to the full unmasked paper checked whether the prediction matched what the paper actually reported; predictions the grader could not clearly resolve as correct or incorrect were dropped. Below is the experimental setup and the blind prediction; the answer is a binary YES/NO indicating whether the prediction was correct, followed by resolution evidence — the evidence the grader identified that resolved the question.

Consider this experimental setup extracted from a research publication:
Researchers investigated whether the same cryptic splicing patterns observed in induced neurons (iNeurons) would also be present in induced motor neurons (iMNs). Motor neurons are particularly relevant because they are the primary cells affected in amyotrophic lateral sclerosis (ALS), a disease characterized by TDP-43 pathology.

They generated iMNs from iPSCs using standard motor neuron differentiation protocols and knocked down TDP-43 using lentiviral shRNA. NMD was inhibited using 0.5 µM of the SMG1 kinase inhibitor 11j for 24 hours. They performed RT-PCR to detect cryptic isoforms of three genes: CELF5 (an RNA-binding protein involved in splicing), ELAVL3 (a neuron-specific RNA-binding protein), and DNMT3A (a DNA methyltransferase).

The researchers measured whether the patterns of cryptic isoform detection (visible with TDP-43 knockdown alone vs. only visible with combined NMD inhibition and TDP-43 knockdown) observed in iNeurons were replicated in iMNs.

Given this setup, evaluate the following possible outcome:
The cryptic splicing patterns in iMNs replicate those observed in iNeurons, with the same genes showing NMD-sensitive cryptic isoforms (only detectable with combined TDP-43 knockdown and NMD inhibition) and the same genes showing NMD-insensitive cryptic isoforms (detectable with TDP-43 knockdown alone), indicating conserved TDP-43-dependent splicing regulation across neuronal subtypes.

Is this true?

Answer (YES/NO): YES